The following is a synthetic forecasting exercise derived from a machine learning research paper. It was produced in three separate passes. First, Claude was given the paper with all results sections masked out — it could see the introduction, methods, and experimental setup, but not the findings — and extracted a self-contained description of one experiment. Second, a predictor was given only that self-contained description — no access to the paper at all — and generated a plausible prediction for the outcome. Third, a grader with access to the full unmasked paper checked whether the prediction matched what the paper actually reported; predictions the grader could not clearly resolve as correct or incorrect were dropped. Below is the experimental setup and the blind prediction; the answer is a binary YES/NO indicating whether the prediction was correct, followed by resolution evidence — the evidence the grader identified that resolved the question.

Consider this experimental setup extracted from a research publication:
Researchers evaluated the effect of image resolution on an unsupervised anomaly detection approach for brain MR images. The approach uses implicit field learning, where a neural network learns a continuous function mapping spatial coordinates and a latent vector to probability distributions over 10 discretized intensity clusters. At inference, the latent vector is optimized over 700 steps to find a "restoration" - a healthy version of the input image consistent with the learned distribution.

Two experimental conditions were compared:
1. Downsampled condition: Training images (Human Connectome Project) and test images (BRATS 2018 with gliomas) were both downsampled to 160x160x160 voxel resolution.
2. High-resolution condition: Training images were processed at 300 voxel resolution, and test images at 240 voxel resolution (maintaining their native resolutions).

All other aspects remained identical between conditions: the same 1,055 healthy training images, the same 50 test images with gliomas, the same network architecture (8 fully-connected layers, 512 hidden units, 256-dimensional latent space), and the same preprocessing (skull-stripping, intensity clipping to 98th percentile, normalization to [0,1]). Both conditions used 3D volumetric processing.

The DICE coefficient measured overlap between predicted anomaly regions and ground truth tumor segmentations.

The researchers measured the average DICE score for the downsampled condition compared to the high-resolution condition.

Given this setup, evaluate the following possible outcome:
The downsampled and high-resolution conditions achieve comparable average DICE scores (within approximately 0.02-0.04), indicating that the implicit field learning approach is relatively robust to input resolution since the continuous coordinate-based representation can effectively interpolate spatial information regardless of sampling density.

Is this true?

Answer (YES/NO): NO